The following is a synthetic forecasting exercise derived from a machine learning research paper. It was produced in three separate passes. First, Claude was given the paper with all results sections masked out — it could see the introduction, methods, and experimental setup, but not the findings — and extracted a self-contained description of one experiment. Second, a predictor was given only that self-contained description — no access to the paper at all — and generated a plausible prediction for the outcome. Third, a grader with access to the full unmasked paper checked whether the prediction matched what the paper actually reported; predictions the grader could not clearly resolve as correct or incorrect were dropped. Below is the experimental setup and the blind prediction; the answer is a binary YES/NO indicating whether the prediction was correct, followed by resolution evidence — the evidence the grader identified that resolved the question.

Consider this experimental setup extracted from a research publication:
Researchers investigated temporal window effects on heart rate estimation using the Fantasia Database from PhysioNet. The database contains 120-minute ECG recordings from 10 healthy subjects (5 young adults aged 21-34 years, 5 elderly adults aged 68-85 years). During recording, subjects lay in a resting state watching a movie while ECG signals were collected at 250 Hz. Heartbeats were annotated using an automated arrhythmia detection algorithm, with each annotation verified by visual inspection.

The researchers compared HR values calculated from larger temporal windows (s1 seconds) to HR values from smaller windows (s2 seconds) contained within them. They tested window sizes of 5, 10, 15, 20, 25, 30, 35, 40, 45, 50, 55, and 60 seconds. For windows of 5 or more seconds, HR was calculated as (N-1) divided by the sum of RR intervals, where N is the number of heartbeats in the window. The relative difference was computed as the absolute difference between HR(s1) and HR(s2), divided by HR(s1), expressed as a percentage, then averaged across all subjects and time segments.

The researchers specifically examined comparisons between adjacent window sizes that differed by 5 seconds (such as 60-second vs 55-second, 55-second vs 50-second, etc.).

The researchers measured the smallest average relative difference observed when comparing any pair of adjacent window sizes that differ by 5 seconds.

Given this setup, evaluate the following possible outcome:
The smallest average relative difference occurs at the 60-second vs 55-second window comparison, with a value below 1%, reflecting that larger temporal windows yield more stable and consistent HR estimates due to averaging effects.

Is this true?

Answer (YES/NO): YES